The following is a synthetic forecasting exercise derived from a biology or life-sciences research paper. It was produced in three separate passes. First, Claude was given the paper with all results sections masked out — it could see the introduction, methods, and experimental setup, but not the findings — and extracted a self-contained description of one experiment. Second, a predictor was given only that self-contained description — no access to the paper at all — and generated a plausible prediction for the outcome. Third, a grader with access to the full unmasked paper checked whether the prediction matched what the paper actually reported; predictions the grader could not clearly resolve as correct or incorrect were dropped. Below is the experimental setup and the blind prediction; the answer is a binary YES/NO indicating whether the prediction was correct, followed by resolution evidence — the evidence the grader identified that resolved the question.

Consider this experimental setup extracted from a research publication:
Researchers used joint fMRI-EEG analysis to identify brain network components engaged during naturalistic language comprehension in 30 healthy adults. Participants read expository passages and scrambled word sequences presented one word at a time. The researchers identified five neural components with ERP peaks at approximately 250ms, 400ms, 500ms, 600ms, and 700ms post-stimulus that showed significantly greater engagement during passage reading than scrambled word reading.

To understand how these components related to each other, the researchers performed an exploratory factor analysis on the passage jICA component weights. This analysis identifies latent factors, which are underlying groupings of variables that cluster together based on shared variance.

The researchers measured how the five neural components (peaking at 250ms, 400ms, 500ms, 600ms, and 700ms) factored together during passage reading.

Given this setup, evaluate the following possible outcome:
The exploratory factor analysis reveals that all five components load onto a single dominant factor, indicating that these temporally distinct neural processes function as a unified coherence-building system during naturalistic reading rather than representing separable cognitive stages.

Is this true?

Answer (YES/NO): NO